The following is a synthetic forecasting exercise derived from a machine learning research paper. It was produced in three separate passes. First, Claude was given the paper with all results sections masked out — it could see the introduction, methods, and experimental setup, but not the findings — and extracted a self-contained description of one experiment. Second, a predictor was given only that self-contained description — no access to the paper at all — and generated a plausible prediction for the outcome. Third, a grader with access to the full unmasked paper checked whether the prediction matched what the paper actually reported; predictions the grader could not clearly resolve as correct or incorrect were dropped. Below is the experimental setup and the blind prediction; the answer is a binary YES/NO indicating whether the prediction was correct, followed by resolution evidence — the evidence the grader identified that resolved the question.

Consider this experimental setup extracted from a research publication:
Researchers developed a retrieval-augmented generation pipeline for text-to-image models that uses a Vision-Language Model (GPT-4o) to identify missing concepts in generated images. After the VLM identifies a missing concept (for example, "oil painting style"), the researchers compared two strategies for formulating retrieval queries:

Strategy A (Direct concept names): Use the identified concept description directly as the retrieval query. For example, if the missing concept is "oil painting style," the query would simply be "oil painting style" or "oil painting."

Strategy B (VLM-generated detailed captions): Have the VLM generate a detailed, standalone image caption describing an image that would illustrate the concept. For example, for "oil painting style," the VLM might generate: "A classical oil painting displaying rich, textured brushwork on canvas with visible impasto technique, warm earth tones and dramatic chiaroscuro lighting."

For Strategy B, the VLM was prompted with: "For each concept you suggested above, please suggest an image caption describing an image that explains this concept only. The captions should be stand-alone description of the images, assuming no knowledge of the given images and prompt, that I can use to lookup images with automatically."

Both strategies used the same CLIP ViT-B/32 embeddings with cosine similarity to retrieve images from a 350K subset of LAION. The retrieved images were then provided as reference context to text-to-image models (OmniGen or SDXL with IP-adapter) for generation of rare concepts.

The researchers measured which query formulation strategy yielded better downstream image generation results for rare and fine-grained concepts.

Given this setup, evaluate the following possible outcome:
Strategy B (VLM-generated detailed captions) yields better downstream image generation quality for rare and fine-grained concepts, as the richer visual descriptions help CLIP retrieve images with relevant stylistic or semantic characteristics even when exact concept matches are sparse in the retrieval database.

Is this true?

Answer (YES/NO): YES